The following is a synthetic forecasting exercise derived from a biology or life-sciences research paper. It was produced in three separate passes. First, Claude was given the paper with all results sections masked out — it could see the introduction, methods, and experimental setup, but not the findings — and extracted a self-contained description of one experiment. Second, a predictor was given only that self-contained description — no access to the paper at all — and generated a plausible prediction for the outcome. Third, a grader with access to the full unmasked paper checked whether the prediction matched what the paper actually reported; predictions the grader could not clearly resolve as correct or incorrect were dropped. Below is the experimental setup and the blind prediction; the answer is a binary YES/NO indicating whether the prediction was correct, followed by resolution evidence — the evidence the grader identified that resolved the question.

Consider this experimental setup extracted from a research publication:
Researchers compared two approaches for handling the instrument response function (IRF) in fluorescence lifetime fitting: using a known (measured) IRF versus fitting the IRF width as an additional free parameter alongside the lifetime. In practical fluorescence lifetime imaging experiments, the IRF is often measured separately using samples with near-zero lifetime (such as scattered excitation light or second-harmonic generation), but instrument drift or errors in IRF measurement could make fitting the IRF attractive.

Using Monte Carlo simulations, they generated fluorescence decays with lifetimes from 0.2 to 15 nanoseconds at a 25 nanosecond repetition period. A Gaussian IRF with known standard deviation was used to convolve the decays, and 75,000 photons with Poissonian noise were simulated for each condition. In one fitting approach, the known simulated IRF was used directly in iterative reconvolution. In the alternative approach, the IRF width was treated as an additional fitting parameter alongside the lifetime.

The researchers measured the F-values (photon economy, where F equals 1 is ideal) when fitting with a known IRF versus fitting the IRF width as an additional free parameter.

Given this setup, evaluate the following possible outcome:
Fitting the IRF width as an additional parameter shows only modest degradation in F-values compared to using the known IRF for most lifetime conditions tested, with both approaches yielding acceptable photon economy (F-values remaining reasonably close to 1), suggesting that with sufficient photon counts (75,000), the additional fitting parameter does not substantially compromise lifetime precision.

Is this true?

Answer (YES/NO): NO